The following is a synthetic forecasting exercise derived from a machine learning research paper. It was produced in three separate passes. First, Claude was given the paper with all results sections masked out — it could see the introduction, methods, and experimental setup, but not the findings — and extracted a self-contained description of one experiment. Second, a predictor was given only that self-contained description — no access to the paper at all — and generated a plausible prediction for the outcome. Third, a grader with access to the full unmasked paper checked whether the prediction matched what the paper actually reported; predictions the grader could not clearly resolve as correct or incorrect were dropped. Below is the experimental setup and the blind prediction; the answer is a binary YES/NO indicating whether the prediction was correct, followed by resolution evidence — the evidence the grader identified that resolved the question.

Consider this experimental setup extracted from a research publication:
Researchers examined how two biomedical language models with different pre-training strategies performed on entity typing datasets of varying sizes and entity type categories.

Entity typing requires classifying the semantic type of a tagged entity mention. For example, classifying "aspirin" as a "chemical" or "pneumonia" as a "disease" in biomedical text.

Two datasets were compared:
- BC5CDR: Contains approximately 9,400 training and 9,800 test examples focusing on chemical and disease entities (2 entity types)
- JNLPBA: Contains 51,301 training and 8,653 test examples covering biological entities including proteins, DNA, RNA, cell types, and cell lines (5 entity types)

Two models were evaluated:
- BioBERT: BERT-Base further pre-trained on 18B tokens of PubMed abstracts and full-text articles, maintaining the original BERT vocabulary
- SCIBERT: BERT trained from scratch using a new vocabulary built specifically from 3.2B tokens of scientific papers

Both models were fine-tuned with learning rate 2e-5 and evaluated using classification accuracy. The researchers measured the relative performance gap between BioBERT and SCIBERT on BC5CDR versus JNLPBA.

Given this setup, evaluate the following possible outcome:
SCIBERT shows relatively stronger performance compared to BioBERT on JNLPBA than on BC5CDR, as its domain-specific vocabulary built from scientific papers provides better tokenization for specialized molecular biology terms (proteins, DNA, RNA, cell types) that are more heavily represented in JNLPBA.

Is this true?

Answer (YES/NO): YES